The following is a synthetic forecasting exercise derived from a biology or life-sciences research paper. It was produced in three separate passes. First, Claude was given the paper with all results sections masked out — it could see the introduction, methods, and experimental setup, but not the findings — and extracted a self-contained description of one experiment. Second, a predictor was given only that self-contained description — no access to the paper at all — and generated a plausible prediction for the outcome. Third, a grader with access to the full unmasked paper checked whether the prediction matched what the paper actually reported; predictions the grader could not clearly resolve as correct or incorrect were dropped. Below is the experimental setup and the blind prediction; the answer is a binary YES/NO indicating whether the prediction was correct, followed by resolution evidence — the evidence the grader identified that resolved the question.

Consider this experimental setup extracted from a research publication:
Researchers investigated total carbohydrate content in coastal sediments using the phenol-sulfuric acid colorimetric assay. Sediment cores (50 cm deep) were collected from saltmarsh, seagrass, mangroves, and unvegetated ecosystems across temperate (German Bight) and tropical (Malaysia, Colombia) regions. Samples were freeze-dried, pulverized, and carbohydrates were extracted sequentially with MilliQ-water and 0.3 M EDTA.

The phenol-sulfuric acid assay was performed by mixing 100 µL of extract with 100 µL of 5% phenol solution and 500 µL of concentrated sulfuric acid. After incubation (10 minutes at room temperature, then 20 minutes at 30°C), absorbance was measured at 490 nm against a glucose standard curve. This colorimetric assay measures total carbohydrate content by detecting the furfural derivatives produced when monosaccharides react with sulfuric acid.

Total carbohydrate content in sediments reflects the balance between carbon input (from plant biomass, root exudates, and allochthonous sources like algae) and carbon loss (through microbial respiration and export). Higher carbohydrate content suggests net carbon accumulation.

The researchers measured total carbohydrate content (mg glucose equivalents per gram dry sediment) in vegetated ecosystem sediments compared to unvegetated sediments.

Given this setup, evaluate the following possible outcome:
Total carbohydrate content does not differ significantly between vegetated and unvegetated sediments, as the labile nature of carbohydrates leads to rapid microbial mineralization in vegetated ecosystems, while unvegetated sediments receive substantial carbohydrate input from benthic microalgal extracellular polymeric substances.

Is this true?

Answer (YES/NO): NO